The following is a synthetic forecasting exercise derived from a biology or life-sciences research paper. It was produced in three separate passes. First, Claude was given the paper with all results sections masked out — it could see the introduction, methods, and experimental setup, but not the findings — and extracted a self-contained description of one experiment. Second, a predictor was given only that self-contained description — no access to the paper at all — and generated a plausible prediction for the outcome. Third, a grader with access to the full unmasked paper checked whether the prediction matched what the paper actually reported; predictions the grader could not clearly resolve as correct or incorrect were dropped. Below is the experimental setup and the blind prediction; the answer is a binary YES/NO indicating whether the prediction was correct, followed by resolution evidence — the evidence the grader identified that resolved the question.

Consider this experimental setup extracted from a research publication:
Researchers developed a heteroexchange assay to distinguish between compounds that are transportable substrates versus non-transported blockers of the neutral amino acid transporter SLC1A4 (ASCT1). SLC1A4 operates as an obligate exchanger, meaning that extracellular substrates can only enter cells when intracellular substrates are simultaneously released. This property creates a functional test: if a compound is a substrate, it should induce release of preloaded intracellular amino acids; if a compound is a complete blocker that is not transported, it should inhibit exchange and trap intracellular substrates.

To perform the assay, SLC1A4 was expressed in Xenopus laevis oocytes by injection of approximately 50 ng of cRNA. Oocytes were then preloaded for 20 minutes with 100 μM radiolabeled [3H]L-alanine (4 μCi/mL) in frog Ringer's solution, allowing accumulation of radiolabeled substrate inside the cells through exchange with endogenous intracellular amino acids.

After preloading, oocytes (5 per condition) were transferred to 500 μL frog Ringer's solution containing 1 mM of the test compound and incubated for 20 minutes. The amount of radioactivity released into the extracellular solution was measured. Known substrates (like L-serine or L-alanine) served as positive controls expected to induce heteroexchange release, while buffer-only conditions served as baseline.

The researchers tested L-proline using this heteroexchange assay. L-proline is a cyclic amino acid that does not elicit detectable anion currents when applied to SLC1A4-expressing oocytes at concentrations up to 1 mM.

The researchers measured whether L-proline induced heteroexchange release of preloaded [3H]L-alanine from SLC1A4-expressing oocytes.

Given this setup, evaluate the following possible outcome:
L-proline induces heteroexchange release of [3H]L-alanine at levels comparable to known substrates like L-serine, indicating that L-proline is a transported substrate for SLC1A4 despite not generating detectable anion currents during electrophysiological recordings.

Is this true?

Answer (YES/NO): YES